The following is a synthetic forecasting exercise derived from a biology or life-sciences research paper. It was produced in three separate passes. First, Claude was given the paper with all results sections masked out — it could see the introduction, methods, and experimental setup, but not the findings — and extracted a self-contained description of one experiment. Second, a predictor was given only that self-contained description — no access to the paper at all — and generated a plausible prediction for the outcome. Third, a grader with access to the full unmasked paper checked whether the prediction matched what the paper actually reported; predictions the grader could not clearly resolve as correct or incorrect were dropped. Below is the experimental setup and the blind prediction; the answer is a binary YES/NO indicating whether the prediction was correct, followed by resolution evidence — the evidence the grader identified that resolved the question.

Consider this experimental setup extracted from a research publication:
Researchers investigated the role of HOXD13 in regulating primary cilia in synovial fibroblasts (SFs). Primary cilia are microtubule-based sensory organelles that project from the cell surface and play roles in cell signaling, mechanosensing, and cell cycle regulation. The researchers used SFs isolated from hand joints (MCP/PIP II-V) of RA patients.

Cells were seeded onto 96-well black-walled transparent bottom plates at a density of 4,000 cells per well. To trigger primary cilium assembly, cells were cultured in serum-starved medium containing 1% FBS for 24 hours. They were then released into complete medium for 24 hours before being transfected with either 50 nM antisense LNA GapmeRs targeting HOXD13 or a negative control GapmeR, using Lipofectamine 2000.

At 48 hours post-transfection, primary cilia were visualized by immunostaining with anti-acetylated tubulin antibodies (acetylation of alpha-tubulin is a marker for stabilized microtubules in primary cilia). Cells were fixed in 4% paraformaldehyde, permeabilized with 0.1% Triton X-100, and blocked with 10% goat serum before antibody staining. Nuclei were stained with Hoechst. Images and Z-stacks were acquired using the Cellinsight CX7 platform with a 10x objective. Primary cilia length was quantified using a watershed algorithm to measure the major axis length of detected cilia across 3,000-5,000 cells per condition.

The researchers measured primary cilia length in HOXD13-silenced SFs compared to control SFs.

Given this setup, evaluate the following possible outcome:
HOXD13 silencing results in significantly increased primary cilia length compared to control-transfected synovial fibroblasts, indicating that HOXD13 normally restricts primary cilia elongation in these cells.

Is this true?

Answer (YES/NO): NO